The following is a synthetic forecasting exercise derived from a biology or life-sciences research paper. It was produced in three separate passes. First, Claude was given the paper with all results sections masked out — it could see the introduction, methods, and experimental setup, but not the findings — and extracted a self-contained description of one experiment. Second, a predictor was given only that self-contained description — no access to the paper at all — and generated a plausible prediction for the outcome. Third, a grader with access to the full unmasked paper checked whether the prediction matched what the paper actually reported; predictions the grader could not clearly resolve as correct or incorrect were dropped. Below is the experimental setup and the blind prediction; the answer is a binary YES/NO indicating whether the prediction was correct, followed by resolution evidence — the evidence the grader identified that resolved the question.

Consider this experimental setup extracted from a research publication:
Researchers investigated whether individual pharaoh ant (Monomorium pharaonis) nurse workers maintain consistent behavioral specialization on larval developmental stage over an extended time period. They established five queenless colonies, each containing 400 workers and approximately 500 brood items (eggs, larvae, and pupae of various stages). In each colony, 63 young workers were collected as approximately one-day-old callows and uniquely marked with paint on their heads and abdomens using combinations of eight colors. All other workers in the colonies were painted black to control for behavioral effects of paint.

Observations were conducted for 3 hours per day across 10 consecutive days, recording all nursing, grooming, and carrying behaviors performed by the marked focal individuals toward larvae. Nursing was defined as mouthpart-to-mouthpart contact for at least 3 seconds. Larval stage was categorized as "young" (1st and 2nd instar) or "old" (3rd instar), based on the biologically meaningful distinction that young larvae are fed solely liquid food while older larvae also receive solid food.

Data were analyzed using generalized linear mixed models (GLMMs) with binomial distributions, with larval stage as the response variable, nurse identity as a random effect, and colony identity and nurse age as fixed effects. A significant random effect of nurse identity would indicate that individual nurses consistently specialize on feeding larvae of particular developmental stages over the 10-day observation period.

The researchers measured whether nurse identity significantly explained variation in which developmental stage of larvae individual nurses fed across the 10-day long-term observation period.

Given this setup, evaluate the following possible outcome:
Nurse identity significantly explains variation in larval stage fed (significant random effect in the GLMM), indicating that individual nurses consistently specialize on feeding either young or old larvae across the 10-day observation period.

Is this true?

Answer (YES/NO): YES